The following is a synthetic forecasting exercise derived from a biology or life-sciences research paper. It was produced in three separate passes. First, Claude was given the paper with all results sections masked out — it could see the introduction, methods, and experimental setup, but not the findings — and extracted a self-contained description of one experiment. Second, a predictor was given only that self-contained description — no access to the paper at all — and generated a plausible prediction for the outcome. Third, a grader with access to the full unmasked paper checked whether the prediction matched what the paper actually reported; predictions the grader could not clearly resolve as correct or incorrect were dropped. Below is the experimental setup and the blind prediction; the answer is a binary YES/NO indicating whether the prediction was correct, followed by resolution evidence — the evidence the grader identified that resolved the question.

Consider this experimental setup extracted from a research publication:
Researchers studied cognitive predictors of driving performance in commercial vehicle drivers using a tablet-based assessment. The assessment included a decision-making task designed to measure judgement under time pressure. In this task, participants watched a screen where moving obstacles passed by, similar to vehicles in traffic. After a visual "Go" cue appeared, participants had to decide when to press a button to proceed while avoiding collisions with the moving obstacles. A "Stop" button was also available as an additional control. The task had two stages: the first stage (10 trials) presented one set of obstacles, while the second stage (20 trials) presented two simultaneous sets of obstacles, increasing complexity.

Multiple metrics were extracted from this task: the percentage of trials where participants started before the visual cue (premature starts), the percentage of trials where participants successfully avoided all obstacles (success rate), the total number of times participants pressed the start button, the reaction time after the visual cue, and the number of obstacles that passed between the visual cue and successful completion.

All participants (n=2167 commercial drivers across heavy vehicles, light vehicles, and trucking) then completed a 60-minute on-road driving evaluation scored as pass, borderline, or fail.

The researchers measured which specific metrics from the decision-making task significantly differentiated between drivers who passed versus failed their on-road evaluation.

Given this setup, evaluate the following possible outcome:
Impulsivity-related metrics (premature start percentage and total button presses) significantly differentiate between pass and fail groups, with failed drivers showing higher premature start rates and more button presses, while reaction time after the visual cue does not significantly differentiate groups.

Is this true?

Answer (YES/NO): NO